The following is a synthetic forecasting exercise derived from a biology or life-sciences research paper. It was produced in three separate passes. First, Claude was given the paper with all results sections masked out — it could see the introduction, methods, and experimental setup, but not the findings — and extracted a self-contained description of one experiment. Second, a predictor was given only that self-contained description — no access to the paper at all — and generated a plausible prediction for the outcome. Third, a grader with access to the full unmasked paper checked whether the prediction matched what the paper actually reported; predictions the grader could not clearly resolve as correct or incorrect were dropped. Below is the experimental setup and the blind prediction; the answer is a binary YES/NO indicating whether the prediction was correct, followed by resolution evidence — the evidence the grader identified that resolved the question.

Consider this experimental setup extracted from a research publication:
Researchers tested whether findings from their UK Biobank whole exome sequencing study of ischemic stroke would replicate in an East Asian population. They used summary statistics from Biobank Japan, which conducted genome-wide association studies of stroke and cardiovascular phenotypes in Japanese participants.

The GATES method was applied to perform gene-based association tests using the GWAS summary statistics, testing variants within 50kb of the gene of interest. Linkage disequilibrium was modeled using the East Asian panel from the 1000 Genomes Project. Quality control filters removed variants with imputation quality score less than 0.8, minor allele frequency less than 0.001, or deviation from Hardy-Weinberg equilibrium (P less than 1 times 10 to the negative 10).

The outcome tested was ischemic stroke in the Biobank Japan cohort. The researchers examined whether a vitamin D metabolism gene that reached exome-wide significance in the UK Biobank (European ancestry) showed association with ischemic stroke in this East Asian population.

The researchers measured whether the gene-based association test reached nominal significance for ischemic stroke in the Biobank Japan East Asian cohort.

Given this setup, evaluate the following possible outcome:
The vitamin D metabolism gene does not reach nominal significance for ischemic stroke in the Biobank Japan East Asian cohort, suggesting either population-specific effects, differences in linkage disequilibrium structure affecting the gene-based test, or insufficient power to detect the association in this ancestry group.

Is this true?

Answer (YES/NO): NO